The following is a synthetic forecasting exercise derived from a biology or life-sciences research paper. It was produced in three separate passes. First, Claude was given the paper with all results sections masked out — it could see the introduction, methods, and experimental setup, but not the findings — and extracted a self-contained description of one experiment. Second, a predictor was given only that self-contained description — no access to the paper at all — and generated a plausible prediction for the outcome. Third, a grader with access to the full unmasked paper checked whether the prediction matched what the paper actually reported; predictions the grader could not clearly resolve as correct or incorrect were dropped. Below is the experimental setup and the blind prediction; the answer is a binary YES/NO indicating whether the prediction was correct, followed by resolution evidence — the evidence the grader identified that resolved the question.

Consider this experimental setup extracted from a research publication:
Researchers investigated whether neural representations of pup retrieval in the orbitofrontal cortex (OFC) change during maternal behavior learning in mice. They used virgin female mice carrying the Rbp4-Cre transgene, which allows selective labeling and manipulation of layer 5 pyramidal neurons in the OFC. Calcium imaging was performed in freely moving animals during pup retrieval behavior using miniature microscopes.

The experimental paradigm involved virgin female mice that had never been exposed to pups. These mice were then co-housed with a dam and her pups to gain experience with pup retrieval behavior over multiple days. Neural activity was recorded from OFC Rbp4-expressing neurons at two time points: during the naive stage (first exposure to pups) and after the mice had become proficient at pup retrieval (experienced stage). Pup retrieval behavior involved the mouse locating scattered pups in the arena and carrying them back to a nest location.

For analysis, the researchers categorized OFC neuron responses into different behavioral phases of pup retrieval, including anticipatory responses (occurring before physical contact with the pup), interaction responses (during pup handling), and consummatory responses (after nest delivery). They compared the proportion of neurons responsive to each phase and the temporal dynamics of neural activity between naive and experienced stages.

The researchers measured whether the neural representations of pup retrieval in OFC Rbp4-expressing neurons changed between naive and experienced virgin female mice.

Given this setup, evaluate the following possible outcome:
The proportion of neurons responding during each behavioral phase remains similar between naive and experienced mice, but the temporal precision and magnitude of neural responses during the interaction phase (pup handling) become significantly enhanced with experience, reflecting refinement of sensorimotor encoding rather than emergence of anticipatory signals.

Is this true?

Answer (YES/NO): NO